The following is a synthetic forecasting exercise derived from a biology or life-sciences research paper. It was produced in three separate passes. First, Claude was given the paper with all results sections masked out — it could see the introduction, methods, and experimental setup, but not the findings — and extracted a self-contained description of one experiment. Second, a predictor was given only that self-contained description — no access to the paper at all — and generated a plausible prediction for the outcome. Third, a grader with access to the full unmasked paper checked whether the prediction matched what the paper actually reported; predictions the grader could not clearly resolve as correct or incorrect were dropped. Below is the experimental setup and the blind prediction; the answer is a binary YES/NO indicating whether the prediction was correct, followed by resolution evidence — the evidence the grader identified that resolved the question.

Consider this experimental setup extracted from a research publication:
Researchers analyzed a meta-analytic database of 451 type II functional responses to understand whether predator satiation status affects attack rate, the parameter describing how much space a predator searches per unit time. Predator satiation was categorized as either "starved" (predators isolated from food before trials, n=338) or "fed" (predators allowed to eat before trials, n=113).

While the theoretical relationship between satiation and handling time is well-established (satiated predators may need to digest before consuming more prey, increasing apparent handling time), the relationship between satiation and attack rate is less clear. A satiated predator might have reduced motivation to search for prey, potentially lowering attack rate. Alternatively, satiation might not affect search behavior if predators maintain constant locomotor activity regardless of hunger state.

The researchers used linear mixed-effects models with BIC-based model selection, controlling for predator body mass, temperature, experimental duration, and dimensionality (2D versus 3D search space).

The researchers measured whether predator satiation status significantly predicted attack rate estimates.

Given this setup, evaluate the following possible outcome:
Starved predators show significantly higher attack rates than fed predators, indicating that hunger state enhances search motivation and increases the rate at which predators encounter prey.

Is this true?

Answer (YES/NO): NO